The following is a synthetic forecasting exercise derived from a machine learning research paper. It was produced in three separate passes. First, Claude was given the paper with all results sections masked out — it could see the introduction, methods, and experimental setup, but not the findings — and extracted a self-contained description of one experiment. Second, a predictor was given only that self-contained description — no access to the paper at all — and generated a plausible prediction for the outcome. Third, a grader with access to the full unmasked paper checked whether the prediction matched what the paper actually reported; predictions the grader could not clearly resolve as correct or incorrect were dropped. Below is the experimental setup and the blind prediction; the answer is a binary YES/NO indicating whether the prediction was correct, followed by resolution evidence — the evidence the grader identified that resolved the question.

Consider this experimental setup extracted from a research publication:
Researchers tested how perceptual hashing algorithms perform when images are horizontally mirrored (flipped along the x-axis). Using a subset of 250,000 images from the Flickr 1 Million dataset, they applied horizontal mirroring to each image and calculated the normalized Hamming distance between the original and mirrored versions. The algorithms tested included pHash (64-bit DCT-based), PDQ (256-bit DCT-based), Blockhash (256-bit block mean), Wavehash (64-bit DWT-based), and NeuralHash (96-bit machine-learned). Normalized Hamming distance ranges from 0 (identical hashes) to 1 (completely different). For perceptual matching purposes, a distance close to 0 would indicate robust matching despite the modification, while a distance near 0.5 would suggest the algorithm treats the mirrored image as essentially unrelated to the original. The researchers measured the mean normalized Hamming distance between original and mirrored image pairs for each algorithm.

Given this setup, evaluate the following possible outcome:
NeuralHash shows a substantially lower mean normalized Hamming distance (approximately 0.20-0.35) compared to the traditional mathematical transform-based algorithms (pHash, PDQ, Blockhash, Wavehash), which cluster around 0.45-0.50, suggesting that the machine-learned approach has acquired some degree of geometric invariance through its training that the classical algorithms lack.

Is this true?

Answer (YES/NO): NO